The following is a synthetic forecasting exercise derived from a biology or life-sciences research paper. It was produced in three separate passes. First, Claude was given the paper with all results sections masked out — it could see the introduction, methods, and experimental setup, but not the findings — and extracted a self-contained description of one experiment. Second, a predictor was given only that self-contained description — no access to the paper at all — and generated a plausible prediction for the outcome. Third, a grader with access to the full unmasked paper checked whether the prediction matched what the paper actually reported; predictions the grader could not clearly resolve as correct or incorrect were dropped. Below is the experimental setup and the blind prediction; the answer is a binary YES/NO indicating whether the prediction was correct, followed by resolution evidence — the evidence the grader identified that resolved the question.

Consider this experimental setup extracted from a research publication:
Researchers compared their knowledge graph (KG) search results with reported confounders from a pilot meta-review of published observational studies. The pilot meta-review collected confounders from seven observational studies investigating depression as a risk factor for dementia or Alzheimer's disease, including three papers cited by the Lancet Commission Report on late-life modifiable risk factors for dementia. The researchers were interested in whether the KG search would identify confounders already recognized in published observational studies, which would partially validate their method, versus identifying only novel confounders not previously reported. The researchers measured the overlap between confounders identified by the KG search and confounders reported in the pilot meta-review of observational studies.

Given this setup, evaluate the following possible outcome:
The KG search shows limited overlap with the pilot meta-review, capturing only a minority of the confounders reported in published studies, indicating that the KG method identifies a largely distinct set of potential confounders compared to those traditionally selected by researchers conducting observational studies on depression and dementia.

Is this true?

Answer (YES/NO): YES